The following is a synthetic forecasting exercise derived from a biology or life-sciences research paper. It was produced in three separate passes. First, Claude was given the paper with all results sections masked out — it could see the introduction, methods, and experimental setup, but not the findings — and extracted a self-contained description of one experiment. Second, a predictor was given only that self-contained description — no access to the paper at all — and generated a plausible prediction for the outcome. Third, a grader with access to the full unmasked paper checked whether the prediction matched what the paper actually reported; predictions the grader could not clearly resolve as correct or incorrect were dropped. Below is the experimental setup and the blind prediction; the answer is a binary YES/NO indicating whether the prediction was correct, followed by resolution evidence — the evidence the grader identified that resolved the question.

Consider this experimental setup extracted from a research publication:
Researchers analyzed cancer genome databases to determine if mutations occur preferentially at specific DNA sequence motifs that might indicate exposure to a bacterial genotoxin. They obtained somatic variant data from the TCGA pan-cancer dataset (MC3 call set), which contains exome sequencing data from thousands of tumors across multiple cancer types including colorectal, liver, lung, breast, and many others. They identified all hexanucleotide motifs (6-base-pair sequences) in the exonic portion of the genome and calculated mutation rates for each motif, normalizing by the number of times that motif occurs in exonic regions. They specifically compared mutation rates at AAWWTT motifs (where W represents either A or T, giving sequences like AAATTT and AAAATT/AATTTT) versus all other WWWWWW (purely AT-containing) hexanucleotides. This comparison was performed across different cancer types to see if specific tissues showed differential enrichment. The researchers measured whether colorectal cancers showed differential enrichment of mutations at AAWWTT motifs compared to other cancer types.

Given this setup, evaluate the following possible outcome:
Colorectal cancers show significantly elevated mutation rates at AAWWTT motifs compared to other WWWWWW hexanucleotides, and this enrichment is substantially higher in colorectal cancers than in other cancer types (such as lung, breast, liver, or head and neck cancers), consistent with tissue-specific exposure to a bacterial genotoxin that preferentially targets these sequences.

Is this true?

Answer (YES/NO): NO